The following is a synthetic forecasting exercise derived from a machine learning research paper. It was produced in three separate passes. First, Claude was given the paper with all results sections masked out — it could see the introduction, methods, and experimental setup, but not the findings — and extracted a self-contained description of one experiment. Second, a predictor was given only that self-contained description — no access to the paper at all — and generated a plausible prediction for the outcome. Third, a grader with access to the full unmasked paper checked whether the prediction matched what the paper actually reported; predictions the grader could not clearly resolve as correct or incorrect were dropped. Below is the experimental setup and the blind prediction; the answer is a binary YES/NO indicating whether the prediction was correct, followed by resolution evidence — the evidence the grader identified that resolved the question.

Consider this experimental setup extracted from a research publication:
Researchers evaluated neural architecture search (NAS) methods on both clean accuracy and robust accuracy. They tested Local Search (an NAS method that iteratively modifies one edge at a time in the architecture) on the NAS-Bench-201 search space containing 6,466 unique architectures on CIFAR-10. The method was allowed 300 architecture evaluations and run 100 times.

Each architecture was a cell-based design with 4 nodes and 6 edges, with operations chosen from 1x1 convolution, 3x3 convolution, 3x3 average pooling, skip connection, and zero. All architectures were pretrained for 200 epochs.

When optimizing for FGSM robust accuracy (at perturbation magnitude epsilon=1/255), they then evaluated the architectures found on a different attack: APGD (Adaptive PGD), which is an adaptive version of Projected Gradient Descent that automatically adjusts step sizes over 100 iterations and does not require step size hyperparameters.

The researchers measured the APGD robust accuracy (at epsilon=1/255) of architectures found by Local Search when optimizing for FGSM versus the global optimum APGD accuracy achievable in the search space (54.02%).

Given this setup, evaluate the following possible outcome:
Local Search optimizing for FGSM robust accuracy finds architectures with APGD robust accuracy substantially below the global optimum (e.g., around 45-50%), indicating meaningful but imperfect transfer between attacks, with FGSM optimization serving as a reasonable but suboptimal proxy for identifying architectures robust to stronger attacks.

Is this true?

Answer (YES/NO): NO